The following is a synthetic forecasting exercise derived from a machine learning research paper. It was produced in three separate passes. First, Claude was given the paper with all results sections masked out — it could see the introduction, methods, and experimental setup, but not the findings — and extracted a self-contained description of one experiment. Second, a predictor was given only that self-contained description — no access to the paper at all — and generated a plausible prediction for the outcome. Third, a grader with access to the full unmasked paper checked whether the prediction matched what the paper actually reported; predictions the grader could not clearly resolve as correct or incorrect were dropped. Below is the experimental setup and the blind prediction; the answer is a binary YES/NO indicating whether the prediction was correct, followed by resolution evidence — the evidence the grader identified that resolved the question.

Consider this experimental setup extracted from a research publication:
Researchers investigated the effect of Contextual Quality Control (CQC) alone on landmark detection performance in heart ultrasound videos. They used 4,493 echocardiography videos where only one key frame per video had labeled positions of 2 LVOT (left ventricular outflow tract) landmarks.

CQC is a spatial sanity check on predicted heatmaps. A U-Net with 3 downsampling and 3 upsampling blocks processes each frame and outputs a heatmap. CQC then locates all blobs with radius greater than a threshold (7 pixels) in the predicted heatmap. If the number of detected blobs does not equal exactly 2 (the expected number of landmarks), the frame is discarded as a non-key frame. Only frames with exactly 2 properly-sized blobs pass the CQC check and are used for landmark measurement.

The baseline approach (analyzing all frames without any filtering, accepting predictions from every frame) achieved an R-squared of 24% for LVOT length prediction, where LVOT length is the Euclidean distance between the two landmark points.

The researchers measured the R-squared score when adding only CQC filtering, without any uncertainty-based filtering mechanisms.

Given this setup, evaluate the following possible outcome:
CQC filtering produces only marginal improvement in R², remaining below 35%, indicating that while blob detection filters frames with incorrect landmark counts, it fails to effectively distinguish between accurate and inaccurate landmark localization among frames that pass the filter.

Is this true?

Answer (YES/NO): NO